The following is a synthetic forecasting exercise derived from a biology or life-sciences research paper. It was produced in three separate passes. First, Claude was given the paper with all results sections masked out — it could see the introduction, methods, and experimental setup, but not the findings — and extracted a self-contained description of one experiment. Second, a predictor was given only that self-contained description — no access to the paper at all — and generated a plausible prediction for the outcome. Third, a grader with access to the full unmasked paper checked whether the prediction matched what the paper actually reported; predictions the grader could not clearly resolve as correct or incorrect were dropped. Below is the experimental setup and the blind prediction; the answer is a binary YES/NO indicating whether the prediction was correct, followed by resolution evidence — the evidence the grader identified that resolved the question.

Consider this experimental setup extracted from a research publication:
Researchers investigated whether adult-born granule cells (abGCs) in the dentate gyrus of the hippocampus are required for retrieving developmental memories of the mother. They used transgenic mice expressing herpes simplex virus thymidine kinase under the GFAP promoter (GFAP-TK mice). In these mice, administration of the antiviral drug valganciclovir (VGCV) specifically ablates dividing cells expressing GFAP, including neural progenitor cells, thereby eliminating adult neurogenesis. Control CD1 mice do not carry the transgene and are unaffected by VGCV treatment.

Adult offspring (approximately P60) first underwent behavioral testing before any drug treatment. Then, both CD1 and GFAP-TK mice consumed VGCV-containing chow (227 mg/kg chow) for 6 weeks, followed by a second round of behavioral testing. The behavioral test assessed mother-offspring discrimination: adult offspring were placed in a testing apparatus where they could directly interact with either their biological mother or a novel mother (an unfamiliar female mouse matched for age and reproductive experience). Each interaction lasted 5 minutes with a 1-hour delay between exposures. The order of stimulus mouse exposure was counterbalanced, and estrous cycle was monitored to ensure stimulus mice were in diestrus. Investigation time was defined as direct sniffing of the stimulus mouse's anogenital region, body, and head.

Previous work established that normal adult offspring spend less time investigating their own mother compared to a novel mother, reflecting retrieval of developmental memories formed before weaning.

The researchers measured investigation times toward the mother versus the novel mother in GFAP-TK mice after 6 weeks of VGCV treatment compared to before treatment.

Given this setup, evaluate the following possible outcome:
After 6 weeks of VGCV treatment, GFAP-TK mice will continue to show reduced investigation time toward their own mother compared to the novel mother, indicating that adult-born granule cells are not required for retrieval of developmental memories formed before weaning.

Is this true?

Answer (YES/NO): NO